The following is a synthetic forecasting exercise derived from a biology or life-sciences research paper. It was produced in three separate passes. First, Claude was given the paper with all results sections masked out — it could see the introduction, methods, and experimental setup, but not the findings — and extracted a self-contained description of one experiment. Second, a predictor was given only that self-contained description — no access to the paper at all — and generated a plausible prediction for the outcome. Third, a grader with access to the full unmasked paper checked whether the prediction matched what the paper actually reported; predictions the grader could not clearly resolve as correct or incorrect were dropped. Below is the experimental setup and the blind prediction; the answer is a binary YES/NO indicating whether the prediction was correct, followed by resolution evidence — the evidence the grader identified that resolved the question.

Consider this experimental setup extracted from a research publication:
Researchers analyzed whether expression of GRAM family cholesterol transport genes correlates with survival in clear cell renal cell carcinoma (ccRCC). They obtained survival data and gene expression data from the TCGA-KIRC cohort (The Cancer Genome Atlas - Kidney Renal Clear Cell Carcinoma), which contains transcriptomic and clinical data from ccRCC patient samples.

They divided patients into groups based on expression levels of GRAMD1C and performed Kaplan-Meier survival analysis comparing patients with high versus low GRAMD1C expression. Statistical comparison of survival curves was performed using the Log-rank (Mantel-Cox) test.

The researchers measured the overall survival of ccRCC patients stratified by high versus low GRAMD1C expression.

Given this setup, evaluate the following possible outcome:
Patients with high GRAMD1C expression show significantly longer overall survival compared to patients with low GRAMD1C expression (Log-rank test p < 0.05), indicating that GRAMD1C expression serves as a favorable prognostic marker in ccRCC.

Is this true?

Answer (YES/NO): YES